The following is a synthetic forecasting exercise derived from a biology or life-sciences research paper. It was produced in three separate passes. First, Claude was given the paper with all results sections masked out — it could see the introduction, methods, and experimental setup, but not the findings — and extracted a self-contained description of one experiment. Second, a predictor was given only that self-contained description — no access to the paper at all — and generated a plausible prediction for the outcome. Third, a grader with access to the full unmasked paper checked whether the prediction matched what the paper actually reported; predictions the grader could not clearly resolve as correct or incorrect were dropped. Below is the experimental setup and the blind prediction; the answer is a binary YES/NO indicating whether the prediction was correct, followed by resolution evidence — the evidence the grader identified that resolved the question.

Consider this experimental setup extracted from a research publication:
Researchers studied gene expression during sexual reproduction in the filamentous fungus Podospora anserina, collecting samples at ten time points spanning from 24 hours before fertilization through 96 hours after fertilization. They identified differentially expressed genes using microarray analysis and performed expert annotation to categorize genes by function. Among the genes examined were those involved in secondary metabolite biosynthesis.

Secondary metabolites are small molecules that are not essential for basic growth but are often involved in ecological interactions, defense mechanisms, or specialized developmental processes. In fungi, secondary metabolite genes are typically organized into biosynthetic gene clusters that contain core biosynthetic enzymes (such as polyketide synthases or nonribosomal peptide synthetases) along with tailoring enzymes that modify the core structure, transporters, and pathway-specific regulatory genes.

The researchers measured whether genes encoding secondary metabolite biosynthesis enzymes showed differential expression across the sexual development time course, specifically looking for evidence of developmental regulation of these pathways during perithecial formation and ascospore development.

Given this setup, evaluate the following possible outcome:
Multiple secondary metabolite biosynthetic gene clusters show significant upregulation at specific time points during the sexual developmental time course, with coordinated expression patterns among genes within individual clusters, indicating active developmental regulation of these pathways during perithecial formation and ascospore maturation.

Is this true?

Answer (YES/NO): YES